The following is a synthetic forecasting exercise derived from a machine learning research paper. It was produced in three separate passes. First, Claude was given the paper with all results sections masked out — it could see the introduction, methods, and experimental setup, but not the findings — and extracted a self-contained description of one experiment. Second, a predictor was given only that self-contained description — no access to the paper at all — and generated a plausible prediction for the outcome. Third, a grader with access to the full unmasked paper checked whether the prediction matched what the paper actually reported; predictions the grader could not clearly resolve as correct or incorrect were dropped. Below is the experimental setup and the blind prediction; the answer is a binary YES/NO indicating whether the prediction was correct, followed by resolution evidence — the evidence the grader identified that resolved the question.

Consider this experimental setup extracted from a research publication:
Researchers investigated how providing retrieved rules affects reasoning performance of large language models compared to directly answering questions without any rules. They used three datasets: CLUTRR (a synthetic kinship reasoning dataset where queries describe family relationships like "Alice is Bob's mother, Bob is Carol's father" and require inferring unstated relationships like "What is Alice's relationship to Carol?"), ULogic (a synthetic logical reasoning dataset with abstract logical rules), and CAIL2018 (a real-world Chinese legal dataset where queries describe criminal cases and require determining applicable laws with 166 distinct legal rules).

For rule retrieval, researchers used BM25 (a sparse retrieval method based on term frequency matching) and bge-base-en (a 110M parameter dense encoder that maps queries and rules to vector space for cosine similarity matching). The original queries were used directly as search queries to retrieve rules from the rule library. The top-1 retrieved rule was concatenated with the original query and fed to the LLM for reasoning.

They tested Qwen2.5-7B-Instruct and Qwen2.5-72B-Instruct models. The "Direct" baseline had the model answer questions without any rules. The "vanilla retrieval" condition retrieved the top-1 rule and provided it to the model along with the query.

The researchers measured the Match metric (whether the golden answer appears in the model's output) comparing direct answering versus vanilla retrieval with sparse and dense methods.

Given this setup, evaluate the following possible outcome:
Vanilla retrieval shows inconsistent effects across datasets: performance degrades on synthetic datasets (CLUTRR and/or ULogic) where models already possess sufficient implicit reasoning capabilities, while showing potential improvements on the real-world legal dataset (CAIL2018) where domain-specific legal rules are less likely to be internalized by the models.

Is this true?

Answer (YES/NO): NO